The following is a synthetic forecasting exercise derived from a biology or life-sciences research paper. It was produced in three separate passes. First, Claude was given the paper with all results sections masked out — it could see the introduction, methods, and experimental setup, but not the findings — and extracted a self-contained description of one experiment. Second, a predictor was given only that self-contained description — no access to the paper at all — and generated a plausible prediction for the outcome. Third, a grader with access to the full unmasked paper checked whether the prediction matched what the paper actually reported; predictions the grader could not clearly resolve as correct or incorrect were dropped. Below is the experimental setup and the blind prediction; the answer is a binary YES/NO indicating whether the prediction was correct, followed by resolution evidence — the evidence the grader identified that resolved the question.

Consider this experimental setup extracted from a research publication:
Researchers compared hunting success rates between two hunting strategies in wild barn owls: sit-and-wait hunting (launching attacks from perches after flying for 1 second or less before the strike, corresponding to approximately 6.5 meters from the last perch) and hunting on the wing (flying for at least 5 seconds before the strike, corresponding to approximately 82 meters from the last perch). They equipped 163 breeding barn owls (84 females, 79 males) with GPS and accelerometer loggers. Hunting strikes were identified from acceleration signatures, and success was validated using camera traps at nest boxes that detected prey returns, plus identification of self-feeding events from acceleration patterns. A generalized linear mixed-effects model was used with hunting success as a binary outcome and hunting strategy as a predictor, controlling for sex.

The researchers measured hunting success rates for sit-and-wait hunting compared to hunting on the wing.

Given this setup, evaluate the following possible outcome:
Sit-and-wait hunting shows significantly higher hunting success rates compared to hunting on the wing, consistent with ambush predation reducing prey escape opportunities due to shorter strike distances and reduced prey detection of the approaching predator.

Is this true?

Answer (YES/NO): YES